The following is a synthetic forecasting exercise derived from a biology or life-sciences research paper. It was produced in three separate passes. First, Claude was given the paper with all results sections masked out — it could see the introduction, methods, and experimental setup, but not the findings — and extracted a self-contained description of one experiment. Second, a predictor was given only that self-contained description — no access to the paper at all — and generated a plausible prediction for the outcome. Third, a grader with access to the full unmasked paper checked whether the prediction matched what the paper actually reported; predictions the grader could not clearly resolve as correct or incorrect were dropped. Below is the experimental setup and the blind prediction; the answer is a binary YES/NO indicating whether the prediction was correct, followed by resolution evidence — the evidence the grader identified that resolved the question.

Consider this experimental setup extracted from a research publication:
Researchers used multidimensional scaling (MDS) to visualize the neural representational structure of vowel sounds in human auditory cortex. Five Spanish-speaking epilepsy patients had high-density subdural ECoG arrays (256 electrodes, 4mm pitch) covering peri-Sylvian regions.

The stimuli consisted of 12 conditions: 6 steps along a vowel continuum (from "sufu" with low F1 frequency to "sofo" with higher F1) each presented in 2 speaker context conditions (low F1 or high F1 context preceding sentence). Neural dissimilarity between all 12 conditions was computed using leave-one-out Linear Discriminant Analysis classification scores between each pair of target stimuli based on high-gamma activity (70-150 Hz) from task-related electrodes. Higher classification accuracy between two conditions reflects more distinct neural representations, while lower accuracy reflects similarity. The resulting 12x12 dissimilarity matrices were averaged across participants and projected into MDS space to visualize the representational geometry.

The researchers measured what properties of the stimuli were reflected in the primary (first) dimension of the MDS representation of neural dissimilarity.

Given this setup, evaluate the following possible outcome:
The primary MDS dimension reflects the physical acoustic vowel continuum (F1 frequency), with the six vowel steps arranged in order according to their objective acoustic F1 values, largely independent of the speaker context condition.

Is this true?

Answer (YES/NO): NO